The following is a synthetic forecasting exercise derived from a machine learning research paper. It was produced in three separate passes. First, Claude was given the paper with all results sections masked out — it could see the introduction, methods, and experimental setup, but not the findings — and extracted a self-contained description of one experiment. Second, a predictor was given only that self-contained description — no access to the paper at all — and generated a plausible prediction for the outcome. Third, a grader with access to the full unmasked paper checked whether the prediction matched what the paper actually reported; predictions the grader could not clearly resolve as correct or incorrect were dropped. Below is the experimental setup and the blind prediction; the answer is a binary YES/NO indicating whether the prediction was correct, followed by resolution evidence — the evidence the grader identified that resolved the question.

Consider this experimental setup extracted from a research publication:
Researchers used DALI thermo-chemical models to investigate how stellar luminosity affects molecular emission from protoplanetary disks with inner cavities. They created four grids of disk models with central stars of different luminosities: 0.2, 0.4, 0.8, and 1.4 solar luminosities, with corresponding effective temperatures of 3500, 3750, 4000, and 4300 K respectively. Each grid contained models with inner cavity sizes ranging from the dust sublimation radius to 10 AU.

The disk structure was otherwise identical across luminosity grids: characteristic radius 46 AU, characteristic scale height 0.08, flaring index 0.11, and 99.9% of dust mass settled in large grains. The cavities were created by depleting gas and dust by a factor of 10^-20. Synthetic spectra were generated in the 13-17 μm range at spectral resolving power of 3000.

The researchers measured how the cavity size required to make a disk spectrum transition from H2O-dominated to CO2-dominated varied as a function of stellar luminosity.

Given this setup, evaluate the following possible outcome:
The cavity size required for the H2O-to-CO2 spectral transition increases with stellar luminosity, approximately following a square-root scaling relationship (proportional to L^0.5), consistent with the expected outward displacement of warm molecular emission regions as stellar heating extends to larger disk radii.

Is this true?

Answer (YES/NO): YES